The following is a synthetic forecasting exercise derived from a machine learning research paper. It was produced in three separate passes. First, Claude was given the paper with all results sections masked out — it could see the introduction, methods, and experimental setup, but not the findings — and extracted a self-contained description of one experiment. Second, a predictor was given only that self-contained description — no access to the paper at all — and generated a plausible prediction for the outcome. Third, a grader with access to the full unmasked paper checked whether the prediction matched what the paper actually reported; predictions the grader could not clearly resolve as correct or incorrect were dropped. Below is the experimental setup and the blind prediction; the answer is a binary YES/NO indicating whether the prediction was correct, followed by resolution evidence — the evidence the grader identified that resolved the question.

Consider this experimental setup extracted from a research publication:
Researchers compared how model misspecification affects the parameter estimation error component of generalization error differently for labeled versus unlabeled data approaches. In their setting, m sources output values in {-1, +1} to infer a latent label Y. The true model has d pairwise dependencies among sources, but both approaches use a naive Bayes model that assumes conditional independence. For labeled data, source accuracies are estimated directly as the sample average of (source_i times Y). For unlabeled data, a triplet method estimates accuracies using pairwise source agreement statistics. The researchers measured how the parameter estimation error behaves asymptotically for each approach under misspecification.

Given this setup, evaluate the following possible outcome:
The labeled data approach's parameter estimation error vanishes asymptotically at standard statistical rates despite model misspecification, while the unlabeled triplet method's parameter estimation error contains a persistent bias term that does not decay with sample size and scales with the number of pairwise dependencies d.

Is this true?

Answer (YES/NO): YES